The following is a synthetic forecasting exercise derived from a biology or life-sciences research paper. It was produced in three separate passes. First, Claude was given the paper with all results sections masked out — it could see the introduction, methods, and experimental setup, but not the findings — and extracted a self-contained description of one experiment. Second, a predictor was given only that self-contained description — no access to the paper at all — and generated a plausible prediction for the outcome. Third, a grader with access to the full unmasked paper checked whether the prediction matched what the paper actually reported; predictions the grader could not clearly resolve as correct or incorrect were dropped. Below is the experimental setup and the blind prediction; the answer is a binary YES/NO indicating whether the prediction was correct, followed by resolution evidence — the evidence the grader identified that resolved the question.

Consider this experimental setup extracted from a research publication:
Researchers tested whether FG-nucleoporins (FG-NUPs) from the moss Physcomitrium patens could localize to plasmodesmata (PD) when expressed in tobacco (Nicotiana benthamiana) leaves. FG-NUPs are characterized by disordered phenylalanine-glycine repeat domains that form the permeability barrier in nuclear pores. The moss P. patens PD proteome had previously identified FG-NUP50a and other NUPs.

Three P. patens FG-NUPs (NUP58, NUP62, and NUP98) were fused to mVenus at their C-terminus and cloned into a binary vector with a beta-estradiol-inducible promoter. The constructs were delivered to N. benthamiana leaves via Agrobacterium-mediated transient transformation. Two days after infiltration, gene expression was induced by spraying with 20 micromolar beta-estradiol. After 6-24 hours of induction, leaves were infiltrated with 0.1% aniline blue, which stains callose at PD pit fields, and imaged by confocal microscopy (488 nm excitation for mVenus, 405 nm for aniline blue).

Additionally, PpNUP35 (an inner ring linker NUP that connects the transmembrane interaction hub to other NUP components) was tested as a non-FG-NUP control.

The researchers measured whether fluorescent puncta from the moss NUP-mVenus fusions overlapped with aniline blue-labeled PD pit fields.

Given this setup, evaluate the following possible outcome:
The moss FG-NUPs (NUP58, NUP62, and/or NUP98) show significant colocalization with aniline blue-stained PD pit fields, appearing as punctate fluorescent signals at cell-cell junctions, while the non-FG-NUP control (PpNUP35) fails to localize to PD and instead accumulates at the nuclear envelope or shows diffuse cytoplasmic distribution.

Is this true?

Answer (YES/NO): NO